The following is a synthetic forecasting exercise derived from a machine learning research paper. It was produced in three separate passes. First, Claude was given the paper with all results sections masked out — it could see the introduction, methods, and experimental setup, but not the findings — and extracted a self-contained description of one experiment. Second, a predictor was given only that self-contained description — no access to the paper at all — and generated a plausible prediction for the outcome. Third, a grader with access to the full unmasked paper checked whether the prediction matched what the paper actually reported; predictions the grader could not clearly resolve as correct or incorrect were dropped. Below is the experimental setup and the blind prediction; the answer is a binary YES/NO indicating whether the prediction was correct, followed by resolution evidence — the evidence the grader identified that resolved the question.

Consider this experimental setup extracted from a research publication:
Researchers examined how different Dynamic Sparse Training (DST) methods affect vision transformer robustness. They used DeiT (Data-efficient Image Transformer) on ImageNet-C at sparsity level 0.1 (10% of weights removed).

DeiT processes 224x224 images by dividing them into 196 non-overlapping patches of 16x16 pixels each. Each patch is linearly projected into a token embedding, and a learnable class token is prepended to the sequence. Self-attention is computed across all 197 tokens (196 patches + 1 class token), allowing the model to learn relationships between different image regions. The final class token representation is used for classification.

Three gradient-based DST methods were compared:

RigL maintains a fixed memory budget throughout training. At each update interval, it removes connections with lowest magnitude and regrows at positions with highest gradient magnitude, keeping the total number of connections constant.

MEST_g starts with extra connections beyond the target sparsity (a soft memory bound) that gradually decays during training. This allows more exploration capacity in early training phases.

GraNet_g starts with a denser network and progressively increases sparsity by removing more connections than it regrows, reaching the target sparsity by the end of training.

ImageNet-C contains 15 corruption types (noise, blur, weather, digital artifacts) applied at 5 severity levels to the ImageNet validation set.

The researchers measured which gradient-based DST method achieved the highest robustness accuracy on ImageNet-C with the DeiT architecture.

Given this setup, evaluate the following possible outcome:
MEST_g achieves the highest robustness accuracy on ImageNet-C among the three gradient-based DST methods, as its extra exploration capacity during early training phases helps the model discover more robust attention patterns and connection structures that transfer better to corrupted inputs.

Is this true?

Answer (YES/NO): YES